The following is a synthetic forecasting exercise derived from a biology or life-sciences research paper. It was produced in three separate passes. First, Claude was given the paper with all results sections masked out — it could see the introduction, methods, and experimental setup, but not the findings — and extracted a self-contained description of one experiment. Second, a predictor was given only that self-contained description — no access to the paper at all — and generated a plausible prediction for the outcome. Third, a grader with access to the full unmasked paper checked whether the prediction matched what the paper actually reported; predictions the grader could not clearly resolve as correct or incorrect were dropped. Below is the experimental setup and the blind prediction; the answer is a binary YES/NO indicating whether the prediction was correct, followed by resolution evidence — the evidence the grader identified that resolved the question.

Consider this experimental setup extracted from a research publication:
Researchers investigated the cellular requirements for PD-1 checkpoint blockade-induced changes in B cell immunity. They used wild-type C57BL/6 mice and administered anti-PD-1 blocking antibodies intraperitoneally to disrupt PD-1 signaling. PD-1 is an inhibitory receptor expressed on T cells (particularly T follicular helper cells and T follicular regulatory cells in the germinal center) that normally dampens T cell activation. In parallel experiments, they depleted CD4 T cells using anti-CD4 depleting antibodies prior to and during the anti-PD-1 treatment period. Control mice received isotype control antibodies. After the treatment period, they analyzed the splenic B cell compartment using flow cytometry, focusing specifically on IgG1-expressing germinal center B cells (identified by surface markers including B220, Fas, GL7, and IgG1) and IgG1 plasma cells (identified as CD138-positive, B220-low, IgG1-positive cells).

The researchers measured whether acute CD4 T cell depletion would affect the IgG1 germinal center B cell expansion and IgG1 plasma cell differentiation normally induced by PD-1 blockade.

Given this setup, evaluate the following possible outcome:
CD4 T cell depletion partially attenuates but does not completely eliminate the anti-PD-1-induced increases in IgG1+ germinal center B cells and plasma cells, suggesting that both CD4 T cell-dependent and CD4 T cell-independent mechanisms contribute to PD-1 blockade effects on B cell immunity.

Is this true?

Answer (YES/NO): NO